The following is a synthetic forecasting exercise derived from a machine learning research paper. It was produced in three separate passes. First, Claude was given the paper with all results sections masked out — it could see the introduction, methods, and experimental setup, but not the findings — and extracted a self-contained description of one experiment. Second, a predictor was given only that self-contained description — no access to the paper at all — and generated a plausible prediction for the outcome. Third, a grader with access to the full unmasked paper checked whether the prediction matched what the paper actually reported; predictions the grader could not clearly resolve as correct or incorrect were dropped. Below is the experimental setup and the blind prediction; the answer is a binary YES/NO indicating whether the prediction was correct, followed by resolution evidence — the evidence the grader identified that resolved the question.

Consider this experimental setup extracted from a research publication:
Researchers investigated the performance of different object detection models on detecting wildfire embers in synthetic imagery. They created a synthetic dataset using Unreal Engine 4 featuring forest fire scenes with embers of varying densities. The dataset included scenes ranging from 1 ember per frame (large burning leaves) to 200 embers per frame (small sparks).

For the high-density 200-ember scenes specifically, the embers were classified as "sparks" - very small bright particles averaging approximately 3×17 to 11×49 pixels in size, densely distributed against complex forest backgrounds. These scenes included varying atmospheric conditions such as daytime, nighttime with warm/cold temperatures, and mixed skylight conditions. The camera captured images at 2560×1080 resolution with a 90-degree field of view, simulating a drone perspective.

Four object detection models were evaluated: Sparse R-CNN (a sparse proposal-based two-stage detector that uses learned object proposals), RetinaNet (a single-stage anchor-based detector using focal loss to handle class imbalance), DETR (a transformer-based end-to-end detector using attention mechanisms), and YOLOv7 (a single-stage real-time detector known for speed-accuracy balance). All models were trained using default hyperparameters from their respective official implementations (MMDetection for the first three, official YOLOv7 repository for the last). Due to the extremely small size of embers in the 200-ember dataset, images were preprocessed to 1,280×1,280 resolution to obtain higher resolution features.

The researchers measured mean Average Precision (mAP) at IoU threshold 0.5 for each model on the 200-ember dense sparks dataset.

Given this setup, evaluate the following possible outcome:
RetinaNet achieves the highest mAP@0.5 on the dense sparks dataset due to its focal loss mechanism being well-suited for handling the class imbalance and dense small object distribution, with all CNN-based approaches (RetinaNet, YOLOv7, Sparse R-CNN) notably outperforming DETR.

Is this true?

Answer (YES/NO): NO